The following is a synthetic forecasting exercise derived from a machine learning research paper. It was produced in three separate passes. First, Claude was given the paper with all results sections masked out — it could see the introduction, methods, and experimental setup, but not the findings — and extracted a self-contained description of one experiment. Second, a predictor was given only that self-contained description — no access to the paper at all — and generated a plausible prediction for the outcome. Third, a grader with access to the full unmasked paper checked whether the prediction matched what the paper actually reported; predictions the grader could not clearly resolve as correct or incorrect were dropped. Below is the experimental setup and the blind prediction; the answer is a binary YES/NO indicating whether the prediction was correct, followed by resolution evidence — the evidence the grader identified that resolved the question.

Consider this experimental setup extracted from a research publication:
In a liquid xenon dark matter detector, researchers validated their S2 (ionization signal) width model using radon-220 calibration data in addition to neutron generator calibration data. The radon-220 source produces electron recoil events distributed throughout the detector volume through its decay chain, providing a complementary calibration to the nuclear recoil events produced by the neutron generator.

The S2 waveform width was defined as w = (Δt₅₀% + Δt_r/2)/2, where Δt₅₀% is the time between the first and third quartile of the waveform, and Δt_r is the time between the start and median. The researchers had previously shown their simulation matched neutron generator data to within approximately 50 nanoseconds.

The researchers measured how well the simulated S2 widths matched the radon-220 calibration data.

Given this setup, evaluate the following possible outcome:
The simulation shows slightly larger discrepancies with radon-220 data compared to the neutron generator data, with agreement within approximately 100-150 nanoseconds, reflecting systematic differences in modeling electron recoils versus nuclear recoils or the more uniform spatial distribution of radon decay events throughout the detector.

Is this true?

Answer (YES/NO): NO